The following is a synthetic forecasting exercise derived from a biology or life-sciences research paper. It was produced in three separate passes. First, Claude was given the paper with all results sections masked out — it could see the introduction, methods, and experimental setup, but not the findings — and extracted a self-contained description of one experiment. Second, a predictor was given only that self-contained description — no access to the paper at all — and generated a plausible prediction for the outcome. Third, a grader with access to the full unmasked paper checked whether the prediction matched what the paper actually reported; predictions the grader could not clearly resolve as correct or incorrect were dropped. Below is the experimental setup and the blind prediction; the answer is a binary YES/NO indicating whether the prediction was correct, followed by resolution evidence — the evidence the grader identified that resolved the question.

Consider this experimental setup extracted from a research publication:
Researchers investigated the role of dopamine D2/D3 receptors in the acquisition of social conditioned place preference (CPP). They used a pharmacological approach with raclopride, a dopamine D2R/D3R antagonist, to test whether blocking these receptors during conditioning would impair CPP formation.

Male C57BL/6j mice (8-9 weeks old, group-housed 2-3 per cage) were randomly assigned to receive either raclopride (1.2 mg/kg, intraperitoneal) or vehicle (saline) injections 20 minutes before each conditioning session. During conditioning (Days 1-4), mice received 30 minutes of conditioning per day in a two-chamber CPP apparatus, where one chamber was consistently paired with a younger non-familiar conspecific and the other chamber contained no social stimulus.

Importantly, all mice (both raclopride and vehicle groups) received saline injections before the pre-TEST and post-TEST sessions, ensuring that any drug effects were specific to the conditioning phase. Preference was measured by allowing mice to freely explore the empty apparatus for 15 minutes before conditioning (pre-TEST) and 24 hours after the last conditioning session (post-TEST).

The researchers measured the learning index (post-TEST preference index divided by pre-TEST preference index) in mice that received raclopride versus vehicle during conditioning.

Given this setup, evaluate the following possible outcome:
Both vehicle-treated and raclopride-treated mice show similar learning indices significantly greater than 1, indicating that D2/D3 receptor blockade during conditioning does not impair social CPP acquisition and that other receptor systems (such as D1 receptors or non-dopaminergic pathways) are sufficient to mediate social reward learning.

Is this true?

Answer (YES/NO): NO